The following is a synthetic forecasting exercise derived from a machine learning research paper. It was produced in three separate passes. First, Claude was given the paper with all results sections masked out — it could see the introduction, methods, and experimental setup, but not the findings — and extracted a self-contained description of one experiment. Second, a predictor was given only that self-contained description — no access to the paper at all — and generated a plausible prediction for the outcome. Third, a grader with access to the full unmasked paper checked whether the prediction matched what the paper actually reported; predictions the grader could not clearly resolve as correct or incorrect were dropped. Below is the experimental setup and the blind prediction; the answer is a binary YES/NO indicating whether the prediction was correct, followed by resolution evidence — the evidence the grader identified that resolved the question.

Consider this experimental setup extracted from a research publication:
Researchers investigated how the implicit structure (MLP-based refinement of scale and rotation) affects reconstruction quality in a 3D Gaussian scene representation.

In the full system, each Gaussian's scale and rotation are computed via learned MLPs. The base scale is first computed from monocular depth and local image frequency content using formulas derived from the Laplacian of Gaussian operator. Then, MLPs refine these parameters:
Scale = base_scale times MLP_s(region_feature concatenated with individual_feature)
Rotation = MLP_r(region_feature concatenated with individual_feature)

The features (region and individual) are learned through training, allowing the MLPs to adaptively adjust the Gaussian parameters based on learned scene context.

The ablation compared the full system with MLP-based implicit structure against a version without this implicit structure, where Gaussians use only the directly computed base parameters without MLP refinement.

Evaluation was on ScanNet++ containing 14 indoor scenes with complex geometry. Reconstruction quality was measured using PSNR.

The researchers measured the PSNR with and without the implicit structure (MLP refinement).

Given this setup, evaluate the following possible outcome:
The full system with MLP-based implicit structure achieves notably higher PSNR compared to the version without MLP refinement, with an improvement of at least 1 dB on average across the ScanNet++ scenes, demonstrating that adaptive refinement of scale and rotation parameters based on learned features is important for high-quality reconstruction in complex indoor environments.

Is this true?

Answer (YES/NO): NO